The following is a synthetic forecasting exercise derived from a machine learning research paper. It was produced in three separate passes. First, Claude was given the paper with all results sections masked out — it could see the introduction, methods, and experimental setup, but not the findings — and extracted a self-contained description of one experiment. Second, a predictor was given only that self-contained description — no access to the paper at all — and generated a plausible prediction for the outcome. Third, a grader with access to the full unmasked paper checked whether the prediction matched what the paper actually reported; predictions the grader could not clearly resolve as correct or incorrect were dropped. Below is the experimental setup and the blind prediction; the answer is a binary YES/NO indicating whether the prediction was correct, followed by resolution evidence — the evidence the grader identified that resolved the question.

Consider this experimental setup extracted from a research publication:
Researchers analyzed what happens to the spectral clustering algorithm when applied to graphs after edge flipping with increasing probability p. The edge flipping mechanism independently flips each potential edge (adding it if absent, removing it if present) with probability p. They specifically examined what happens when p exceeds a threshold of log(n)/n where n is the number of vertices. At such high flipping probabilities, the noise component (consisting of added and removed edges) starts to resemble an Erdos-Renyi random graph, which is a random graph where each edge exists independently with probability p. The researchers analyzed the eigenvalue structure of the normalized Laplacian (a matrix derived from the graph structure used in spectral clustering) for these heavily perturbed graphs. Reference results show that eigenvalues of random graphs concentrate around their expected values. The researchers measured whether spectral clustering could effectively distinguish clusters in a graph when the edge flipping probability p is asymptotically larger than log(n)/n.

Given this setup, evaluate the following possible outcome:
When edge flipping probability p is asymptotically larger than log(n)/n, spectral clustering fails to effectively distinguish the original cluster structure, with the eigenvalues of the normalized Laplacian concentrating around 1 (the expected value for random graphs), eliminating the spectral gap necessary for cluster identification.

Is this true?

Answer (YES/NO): NO